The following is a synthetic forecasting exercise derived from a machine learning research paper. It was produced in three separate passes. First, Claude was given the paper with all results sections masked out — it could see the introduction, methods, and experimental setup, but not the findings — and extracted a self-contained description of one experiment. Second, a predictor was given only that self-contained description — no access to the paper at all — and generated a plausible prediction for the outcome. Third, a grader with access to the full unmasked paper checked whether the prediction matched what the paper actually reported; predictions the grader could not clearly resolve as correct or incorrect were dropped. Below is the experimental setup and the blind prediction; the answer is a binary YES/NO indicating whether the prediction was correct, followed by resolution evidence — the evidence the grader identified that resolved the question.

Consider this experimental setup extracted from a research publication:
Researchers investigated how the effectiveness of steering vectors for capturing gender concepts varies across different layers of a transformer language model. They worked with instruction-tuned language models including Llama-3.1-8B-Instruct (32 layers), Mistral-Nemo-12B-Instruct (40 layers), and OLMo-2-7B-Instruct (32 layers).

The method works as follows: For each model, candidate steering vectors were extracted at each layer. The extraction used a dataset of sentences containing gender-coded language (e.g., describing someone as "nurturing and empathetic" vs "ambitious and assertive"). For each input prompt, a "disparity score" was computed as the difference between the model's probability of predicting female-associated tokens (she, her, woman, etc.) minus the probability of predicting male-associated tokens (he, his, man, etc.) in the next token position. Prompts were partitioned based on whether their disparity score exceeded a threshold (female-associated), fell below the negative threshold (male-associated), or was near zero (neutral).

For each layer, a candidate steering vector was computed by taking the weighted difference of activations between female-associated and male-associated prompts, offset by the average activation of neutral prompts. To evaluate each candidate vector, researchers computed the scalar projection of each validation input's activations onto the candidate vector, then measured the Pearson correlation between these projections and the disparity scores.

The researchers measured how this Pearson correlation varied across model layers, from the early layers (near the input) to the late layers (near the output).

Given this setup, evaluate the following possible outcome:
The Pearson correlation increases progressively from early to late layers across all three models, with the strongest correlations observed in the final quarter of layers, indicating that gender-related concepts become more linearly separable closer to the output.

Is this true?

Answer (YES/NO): YES